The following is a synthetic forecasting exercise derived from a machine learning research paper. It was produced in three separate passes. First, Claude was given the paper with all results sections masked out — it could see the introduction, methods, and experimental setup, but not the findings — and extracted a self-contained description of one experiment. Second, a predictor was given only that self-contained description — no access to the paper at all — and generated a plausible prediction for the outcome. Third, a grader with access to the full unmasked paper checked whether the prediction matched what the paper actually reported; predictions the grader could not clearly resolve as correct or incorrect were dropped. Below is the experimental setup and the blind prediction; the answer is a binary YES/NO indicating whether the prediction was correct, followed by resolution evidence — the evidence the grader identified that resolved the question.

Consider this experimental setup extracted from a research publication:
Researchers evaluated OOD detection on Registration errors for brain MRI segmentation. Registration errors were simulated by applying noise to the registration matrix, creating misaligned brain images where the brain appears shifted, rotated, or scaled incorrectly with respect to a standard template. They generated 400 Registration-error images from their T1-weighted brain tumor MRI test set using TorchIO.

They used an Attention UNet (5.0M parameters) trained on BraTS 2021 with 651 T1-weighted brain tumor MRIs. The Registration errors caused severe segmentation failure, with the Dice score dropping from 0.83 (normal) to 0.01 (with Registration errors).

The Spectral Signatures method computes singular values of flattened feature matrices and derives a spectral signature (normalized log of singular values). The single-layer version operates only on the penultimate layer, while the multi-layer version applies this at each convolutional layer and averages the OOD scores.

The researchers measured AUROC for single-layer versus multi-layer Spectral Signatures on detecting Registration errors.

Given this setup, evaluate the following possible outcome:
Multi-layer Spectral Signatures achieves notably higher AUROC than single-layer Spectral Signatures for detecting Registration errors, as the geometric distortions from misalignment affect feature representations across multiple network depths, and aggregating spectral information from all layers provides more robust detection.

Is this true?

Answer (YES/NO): NO